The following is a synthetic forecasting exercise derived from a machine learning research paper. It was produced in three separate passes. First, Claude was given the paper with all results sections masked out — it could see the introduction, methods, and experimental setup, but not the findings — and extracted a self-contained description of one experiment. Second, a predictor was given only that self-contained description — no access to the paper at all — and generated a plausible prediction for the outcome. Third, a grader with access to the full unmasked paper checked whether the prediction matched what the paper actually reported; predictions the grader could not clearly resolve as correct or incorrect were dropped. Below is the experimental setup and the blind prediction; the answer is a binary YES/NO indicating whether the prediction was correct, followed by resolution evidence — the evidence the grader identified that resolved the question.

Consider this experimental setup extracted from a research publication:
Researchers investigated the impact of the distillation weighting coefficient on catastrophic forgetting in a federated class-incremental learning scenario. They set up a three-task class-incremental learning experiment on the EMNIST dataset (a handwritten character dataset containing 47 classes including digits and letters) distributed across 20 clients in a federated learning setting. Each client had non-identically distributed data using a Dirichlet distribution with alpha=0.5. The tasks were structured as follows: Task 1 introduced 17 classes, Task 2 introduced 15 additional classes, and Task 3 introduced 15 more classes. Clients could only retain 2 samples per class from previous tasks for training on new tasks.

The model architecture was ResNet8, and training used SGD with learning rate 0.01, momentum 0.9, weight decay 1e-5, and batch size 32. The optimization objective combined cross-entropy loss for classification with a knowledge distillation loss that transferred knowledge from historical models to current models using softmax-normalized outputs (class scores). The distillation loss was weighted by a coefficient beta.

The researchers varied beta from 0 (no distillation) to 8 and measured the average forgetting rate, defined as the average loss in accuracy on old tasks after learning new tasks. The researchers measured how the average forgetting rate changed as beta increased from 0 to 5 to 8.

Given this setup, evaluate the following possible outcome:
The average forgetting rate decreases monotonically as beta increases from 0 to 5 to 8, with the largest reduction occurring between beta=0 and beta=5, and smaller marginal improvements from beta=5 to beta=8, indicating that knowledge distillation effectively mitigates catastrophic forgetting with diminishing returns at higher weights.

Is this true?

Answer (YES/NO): YES